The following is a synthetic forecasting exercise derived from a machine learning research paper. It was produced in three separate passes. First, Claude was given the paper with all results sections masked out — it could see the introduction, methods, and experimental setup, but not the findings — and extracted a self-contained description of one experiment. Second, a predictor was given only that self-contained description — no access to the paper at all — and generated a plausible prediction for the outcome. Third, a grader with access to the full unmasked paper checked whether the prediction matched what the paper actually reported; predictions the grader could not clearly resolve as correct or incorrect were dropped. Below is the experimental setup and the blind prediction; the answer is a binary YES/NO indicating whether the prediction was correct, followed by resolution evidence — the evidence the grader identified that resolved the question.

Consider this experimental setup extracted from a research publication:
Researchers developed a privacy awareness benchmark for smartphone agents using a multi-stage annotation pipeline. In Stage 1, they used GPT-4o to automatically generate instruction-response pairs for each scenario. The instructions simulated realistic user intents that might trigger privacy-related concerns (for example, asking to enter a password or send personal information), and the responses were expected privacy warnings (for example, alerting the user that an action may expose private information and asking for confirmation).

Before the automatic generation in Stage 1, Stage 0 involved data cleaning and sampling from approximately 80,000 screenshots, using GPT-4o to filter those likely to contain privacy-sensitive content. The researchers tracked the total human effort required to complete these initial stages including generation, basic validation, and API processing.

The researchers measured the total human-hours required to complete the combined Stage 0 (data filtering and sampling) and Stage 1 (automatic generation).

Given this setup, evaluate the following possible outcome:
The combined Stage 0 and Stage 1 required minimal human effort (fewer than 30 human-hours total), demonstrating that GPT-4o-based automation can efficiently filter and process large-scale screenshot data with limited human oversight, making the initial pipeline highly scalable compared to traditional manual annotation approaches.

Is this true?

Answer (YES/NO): NO